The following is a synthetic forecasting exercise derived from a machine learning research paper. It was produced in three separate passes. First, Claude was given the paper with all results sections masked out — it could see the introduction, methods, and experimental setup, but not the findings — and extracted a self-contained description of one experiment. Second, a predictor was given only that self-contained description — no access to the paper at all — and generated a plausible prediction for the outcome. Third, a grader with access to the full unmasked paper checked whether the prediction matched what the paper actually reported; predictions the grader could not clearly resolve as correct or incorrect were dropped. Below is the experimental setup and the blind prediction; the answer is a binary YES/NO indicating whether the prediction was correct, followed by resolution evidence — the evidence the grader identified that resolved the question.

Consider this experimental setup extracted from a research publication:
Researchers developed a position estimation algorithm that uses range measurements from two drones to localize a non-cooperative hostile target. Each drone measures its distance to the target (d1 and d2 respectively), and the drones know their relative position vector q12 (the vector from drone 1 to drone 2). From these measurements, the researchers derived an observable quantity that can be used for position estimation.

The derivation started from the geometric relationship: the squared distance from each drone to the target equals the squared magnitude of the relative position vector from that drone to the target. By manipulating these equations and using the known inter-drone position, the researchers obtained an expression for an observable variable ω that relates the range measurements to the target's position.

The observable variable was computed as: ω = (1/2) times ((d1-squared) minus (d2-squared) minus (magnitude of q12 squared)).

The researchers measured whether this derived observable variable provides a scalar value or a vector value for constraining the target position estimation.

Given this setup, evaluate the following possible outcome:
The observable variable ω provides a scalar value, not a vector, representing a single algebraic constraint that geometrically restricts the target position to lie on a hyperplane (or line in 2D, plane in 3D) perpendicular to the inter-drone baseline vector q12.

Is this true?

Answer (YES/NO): NO